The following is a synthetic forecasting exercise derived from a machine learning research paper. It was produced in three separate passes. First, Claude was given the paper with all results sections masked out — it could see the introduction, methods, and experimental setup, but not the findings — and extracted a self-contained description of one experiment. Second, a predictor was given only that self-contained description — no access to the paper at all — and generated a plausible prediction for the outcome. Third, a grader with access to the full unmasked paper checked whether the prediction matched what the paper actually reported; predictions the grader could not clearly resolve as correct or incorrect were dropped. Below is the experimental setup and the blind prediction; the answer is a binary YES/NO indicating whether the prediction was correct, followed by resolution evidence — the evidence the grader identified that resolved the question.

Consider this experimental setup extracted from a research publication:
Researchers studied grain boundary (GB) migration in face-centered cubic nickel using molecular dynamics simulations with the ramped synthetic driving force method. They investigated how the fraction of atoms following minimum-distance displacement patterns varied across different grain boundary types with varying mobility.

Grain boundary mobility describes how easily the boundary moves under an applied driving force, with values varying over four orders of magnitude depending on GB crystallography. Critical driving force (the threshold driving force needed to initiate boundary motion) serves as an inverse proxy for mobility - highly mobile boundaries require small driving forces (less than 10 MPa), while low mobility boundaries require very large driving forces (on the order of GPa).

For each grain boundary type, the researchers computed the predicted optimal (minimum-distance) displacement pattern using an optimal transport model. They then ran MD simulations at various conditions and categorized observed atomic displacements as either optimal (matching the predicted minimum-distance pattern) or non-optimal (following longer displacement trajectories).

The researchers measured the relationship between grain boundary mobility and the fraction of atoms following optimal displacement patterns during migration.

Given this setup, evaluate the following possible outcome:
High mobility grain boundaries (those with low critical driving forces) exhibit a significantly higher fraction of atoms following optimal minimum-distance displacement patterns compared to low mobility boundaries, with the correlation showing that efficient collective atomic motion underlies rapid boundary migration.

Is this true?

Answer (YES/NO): YES